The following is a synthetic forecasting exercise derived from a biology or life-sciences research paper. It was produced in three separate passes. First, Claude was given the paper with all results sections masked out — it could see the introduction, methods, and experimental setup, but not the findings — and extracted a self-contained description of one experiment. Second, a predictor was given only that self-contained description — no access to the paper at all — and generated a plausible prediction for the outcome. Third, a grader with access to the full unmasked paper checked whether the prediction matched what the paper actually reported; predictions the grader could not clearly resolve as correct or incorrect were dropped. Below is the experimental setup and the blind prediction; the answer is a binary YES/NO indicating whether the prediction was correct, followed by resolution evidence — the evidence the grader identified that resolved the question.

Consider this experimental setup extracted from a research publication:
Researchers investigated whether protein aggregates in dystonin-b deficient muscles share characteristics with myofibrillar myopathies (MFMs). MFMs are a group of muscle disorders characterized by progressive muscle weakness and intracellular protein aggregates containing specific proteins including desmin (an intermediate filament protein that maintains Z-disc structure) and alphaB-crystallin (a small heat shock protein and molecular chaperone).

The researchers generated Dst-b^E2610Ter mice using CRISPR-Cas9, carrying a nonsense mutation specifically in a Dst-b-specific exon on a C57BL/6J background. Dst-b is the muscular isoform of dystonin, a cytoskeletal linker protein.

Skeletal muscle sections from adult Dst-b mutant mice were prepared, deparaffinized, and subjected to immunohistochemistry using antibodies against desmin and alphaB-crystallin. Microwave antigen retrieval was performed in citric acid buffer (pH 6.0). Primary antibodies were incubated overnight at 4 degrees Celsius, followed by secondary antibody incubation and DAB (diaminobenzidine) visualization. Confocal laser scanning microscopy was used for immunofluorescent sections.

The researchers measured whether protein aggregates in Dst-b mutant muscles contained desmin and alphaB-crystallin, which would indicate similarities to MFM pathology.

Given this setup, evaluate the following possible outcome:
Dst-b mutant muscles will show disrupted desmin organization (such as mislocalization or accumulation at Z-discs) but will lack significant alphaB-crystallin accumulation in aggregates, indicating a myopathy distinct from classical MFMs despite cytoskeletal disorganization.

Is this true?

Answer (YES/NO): NO